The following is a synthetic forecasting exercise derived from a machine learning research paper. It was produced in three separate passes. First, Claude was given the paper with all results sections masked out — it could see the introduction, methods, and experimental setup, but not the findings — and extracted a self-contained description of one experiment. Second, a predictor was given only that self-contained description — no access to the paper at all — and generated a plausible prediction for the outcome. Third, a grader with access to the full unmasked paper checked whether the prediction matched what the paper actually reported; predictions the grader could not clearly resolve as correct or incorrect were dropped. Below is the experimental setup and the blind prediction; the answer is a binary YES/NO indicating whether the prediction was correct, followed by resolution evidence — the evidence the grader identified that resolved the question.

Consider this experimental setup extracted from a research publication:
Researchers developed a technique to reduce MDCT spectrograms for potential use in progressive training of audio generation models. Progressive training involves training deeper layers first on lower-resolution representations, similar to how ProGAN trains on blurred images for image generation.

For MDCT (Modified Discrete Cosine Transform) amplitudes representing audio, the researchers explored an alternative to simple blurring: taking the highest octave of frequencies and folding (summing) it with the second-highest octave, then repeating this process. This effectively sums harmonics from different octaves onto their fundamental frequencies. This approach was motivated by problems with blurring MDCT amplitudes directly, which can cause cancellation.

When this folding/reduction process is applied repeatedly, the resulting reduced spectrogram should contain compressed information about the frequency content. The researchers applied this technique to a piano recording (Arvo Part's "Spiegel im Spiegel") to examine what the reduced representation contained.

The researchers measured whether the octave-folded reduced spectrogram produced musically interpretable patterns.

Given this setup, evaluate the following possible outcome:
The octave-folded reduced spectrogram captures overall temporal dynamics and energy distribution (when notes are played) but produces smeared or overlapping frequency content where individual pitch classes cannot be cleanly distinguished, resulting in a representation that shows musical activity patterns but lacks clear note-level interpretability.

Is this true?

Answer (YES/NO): NO